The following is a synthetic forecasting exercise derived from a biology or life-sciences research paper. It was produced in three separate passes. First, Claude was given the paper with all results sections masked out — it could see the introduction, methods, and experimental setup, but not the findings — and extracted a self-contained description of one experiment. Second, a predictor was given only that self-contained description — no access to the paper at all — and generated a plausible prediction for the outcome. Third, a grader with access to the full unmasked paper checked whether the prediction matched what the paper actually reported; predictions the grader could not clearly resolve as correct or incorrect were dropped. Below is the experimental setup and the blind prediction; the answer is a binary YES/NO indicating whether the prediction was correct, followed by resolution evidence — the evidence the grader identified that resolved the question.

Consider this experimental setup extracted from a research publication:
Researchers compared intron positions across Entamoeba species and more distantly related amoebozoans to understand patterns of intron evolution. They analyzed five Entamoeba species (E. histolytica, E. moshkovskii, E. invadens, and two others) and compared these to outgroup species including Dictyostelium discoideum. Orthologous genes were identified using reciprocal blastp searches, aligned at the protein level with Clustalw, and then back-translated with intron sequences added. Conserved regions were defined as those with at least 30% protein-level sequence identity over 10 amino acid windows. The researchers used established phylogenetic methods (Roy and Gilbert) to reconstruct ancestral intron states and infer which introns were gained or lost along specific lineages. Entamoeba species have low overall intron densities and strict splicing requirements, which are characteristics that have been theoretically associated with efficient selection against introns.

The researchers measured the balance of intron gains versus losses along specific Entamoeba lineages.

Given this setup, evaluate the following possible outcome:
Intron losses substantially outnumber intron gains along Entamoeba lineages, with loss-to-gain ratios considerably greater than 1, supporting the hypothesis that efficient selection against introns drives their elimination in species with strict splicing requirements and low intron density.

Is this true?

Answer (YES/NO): NO